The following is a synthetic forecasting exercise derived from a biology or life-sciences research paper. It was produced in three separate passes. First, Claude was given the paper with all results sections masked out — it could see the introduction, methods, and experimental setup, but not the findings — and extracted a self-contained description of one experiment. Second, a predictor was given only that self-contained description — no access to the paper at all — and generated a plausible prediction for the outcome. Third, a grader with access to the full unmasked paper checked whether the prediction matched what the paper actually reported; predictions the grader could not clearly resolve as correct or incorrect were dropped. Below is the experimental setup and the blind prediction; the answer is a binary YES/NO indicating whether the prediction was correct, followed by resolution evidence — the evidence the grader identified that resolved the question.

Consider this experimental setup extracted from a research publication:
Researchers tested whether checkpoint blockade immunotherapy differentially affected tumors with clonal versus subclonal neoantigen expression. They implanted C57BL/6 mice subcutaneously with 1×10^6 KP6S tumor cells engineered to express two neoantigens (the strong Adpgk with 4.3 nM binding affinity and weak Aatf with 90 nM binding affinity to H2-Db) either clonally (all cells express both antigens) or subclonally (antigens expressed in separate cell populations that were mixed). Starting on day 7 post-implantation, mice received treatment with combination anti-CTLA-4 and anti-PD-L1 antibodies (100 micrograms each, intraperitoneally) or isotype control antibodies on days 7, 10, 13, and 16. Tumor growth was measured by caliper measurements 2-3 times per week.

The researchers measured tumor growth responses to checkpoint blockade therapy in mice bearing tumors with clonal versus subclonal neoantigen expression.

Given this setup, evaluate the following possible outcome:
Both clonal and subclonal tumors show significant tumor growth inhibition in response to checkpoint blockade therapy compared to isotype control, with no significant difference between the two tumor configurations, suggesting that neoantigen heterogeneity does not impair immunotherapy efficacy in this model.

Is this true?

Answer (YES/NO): NO